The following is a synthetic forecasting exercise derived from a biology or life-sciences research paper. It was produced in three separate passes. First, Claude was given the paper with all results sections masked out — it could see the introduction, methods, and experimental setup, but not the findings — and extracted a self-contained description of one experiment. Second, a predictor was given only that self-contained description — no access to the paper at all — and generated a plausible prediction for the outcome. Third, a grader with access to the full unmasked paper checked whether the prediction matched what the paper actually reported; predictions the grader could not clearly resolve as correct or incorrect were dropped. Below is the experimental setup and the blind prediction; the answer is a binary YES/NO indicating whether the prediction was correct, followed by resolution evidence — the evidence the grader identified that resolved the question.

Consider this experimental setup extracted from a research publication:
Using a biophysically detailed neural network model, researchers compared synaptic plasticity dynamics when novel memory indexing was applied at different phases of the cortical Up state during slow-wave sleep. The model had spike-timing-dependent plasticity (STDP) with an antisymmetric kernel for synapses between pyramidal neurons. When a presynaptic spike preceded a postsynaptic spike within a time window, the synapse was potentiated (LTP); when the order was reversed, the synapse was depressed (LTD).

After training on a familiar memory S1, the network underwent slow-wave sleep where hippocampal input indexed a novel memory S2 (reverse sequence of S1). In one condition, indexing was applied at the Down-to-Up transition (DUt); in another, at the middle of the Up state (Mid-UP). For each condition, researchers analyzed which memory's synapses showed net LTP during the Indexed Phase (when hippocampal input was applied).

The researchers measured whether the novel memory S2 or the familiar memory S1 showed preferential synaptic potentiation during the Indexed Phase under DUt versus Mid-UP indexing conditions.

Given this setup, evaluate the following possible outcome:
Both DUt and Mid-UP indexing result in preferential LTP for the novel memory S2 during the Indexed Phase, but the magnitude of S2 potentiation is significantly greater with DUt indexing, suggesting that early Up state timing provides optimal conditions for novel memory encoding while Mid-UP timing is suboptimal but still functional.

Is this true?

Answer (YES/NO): NO